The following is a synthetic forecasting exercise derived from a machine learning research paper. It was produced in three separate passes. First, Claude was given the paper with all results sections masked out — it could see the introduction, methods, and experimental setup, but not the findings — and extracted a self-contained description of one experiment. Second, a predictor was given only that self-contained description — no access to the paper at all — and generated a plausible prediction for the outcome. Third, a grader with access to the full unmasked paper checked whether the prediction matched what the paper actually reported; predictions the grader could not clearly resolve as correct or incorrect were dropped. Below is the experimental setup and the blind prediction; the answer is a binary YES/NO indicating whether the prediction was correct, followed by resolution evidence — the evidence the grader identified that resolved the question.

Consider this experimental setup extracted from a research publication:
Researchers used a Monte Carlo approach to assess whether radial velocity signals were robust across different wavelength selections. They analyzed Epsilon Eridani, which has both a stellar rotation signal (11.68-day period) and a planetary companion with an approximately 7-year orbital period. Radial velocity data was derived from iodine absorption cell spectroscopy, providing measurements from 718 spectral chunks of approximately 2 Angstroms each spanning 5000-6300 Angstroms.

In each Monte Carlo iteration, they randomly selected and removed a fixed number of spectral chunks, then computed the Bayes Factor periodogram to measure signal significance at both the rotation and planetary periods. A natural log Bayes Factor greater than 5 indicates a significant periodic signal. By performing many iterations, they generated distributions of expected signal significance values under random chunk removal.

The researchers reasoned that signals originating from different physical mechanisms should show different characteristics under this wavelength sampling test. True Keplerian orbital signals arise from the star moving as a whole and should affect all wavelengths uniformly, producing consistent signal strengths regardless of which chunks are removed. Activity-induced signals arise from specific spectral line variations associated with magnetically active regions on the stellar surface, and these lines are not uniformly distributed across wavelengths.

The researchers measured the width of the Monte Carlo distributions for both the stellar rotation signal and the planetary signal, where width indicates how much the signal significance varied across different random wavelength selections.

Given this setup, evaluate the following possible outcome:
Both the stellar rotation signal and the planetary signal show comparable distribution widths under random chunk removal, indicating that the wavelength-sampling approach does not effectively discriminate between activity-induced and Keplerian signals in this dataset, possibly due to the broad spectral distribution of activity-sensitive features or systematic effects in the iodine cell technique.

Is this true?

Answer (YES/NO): NO